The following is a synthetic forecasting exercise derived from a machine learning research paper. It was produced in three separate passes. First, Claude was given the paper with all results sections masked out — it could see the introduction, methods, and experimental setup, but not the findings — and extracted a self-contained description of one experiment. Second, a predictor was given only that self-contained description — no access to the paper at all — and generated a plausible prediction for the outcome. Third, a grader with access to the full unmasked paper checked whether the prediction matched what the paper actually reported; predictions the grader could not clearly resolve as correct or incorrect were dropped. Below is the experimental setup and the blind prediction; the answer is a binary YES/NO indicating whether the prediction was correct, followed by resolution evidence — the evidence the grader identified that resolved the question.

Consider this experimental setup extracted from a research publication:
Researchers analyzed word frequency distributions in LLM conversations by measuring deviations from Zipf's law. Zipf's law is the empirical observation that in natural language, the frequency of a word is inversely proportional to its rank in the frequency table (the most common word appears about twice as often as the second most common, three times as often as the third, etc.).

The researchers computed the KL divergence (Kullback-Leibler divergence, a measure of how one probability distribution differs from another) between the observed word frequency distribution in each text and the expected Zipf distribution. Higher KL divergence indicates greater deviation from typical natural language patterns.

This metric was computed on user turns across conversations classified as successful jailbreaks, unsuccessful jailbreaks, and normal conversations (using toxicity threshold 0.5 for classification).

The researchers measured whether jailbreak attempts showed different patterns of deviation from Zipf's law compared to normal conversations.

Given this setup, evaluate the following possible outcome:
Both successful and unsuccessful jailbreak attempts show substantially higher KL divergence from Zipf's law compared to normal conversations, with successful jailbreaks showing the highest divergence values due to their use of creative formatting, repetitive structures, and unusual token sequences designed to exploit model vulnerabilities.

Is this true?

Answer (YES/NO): NO